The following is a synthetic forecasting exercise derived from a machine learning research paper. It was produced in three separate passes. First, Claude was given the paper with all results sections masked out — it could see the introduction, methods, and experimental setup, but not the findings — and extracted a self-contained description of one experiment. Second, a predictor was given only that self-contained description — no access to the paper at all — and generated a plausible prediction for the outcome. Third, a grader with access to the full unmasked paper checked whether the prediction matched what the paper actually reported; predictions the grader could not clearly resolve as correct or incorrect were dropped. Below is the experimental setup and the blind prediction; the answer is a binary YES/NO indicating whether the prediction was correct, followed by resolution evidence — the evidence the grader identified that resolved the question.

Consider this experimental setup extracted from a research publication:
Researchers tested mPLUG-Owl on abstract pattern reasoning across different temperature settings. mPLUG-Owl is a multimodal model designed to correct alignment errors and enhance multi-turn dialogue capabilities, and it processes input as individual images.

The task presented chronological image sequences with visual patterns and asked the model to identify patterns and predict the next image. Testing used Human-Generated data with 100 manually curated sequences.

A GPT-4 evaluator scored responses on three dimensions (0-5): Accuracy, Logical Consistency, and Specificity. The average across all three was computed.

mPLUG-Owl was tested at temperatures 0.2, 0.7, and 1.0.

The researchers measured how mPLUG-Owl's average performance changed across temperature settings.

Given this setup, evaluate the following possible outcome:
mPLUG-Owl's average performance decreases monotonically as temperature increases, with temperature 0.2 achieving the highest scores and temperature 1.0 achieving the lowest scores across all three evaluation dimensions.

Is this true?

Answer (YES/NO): NO